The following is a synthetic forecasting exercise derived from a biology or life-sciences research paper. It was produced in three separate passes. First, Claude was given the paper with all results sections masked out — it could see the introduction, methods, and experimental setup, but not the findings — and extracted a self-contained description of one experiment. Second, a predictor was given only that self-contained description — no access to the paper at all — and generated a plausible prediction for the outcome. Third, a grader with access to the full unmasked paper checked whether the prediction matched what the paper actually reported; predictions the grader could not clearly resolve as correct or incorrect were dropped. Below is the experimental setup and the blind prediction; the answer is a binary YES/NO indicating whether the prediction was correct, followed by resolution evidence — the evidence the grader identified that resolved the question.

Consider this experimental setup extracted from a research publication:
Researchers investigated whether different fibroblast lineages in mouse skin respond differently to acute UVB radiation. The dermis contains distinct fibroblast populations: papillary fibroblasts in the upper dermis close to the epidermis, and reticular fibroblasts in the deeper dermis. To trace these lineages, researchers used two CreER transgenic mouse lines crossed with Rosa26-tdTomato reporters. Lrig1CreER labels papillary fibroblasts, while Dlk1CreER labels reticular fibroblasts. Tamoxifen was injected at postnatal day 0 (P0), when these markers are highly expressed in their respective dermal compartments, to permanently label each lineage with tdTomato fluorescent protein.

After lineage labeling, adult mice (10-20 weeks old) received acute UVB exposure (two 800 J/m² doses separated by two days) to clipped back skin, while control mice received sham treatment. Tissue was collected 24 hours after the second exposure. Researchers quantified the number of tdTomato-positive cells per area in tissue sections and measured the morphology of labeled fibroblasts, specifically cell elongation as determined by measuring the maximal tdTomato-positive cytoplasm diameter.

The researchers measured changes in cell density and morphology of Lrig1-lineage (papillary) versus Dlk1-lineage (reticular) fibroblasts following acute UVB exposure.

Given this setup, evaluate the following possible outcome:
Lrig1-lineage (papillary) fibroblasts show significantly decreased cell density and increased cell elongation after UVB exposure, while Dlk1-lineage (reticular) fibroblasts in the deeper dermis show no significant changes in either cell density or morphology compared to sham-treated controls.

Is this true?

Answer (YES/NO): NO